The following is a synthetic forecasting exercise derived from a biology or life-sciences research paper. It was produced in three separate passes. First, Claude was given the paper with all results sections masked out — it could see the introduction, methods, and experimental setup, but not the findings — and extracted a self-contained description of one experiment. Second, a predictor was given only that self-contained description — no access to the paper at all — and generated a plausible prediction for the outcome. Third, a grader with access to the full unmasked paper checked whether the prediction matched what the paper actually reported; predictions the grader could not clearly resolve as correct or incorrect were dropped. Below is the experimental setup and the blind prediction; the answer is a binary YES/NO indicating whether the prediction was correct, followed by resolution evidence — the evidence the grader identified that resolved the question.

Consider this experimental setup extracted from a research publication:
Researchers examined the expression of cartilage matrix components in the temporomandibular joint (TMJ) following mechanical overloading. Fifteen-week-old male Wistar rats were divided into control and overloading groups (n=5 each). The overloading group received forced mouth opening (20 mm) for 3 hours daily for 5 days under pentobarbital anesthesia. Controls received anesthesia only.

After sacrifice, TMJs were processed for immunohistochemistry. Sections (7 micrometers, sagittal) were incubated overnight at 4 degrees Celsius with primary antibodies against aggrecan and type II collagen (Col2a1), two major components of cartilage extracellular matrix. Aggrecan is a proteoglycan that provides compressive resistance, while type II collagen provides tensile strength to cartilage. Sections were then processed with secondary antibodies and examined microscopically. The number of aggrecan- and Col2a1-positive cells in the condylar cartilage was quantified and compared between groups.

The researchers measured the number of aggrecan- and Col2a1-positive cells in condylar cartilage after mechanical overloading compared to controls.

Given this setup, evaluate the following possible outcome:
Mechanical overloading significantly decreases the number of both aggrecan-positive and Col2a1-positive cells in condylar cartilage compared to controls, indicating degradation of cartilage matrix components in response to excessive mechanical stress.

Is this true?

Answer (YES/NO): YES